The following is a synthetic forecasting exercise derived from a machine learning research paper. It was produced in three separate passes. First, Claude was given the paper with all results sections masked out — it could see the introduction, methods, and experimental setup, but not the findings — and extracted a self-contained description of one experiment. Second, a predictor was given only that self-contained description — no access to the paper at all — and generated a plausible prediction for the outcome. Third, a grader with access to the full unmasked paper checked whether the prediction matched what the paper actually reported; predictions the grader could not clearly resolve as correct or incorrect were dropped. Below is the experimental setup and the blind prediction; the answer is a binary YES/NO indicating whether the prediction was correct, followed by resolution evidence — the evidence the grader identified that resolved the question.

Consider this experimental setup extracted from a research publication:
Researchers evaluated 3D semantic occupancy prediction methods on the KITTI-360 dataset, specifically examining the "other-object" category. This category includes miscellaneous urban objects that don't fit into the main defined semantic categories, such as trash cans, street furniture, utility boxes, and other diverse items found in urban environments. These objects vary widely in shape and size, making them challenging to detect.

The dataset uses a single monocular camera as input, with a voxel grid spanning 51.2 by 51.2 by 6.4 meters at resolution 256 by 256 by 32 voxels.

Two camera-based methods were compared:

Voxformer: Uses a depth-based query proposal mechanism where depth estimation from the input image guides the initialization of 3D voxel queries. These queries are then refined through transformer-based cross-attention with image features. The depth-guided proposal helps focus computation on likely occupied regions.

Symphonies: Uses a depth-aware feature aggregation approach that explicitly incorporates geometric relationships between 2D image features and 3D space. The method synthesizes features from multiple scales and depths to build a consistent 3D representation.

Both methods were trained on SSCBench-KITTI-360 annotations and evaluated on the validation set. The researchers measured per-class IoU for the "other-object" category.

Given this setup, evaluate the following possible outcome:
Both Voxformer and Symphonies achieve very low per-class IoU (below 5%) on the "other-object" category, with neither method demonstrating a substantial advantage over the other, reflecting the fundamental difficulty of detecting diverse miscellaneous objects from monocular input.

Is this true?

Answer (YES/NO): NO